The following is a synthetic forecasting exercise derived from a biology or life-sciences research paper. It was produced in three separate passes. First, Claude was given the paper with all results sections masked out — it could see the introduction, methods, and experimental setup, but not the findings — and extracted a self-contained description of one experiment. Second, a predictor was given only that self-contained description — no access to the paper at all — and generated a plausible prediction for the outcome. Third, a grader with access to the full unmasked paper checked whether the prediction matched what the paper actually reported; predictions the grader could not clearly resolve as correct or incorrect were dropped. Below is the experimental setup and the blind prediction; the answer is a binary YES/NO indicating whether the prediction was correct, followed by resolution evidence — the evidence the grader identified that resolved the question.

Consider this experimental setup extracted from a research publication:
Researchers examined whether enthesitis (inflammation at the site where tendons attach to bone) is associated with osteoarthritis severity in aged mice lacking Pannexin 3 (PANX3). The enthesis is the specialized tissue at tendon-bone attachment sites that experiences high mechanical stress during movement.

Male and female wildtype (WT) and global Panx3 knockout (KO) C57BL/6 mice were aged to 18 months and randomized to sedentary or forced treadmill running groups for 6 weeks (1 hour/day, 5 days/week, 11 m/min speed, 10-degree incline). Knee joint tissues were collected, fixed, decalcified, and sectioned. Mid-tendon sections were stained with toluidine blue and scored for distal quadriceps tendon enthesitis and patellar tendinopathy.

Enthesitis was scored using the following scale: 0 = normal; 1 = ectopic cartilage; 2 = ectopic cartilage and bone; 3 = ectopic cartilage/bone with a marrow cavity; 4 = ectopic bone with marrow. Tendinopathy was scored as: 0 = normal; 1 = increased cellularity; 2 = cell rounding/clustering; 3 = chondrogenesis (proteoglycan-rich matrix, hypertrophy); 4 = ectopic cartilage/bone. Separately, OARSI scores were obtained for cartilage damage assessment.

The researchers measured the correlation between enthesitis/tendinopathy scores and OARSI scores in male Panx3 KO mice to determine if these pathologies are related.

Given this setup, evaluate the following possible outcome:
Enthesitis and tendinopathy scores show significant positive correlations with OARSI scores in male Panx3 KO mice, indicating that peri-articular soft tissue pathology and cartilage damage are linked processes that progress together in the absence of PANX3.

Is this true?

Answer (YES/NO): YES